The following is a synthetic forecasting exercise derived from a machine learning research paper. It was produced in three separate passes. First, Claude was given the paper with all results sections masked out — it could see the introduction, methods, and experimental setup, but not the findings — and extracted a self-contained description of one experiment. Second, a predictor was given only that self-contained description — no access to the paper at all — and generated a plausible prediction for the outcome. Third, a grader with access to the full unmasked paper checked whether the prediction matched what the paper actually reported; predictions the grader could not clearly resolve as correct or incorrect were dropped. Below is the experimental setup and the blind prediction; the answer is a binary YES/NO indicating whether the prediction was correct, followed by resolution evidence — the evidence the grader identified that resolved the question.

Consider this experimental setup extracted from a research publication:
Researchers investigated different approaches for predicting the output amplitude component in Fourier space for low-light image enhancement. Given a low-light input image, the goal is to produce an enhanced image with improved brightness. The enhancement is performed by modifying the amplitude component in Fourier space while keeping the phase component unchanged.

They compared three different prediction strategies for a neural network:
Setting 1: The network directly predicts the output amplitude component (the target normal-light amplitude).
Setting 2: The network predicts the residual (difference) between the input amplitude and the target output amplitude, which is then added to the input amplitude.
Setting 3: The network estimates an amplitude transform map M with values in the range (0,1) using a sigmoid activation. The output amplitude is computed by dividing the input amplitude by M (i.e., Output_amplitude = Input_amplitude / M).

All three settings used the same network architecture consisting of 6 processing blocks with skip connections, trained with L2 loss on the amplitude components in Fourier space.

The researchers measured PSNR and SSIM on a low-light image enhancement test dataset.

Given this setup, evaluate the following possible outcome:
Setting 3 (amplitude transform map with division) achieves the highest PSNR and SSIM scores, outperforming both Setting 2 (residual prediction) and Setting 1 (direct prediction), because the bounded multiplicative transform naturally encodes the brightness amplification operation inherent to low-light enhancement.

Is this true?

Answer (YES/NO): NO